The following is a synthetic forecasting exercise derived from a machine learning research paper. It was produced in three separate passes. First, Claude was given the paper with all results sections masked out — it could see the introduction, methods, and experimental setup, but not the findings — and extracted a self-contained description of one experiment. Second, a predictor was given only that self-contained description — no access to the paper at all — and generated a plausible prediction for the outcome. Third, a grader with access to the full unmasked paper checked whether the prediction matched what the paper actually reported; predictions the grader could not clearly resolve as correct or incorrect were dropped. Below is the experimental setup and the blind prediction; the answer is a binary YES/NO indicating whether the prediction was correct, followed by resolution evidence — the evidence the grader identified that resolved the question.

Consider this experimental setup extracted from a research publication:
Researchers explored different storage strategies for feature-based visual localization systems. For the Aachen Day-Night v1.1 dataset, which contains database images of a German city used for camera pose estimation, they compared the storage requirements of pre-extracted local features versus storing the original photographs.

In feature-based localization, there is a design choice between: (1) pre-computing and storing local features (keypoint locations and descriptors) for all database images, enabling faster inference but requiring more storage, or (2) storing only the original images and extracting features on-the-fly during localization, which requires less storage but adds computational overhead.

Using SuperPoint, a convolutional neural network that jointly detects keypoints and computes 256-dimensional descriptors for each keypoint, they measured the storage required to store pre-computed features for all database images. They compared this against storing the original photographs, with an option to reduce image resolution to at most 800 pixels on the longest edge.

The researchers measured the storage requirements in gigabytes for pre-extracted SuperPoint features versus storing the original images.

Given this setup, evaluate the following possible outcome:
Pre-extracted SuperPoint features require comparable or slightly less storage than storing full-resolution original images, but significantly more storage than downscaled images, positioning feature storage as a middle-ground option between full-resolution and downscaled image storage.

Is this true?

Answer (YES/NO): NO